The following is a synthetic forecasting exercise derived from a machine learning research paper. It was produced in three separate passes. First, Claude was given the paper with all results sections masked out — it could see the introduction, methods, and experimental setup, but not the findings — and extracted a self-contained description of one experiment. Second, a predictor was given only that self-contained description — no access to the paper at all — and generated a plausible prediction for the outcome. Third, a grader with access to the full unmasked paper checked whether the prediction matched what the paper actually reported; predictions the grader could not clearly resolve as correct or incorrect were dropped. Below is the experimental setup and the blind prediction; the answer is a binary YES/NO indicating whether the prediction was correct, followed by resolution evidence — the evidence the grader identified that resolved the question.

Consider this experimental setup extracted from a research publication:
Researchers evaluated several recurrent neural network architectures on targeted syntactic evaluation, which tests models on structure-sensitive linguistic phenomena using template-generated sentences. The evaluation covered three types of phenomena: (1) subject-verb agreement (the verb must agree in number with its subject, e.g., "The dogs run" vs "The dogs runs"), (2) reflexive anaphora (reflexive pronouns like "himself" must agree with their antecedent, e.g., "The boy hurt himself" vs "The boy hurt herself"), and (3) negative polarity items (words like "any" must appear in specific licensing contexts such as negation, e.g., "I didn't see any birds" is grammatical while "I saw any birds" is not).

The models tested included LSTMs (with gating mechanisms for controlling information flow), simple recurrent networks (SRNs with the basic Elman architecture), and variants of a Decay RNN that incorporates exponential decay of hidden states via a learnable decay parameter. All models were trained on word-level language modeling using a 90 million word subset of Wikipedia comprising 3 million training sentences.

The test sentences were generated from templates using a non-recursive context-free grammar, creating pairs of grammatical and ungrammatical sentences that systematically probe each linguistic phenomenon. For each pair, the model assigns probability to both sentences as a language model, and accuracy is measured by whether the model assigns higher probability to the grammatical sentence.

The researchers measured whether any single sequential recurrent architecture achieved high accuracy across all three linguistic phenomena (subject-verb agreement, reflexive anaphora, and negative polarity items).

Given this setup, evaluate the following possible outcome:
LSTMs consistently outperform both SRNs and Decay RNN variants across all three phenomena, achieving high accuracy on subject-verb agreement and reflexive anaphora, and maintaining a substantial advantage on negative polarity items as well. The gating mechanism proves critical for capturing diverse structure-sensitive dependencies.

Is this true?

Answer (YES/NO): NO